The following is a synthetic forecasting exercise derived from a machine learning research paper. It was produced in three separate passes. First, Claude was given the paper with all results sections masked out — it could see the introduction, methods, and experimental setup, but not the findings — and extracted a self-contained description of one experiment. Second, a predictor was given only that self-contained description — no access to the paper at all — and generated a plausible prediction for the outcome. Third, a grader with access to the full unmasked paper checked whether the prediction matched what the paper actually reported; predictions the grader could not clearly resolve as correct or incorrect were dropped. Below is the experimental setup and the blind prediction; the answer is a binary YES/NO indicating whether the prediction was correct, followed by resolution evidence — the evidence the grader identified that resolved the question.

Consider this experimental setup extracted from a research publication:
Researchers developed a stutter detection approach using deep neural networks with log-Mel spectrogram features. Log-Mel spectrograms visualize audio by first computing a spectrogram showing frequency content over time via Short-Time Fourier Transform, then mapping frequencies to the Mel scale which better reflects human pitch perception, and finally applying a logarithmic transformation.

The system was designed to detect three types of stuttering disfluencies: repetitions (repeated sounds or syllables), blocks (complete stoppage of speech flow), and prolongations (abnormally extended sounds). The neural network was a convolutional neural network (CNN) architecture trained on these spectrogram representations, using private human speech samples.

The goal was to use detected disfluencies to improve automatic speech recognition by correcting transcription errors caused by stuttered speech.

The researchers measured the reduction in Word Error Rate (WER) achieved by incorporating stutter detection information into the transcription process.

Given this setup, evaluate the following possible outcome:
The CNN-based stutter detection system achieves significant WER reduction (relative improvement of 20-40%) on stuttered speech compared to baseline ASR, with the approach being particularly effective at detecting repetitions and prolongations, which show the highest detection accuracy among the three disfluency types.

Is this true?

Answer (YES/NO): NO